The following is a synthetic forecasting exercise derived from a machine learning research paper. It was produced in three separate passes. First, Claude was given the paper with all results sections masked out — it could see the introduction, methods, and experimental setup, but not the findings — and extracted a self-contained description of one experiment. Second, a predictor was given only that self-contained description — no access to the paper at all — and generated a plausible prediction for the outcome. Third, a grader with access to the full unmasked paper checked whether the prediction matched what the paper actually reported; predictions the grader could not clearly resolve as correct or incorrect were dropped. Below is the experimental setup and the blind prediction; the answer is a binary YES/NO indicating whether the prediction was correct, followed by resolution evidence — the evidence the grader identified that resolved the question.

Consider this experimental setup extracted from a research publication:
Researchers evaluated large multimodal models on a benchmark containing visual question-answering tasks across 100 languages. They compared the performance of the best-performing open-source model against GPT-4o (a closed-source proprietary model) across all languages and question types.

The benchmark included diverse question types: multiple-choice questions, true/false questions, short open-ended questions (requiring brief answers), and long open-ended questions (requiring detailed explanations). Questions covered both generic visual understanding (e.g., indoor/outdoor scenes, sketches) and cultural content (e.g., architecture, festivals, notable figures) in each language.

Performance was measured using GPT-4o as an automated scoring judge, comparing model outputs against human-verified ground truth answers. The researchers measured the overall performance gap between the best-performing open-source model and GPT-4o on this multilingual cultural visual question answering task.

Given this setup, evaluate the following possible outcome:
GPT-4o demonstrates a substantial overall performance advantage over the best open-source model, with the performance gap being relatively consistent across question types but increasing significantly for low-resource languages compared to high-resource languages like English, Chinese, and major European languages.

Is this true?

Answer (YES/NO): NO